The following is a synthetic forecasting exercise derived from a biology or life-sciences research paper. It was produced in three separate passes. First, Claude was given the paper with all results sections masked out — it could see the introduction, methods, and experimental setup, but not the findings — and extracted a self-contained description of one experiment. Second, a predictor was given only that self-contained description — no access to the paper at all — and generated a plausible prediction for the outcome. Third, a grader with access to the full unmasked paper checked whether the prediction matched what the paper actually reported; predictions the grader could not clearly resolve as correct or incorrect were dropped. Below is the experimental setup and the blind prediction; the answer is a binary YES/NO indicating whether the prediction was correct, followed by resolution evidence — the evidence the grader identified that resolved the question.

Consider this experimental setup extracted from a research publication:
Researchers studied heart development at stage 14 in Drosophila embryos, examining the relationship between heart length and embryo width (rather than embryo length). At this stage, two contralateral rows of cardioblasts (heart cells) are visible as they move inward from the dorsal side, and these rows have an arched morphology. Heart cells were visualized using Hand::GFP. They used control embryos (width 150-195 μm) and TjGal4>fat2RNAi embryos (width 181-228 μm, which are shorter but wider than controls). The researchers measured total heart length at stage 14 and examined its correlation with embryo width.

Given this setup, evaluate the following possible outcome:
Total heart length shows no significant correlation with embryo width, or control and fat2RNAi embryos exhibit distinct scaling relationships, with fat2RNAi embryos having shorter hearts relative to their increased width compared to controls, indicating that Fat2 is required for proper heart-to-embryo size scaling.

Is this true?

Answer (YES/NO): YES